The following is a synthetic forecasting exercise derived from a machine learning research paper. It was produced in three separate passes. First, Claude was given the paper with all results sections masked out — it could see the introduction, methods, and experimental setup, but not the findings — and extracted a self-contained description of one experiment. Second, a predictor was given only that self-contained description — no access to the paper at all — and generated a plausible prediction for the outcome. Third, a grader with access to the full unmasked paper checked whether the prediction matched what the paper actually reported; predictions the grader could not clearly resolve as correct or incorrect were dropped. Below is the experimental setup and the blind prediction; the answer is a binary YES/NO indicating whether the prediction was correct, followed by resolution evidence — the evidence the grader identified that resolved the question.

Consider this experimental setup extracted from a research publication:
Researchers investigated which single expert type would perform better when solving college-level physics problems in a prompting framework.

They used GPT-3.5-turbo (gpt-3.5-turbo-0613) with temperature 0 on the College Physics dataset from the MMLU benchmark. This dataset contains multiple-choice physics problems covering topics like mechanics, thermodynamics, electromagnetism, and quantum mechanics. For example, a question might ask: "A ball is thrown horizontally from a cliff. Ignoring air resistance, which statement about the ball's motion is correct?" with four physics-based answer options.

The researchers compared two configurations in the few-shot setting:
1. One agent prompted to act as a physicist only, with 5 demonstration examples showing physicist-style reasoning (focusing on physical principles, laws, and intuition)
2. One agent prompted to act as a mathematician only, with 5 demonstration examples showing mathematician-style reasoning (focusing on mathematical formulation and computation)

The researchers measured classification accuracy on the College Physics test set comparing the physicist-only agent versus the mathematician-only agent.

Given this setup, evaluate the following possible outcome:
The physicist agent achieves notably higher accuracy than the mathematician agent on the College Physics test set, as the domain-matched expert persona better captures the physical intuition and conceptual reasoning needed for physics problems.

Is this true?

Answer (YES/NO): NO